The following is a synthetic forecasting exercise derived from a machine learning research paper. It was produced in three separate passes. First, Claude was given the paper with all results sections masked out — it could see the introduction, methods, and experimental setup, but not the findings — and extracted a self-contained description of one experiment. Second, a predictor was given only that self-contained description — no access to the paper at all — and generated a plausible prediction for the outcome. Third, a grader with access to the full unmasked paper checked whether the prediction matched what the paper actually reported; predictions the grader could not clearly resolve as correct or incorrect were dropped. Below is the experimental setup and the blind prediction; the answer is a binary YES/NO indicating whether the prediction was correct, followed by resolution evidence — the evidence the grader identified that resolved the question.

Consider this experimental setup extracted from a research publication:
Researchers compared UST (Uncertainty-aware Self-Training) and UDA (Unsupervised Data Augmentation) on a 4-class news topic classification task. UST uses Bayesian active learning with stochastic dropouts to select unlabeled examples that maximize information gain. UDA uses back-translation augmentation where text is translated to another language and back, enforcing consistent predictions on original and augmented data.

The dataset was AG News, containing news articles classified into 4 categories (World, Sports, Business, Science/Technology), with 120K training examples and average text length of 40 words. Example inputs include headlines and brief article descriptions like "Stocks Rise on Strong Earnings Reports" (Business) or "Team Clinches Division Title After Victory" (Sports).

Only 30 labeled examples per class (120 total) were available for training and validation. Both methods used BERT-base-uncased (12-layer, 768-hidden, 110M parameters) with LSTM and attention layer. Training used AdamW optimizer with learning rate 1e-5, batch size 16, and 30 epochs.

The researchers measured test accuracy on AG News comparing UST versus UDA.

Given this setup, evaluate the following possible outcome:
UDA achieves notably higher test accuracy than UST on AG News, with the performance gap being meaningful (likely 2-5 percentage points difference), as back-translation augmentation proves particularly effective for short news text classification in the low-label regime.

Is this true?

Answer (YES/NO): NO